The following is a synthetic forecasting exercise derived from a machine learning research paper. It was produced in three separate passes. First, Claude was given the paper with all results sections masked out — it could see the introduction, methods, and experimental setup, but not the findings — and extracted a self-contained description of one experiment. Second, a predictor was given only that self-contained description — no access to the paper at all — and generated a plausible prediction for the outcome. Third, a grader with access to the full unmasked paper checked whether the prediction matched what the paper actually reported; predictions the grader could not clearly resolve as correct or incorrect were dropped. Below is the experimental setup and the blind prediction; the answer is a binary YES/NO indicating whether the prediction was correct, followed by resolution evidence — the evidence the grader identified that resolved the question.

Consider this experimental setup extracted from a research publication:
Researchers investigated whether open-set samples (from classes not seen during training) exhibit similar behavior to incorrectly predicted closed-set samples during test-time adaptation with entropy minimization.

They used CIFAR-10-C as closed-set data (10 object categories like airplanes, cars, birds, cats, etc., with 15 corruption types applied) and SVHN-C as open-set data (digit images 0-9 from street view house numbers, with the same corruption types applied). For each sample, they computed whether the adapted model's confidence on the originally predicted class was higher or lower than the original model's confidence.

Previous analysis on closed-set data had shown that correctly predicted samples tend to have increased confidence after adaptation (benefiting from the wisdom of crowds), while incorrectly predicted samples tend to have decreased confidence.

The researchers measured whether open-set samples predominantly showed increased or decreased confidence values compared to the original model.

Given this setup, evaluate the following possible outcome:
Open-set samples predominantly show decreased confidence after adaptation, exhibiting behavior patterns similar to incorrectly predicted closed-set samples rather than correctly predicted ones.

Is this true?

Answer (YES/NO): YES